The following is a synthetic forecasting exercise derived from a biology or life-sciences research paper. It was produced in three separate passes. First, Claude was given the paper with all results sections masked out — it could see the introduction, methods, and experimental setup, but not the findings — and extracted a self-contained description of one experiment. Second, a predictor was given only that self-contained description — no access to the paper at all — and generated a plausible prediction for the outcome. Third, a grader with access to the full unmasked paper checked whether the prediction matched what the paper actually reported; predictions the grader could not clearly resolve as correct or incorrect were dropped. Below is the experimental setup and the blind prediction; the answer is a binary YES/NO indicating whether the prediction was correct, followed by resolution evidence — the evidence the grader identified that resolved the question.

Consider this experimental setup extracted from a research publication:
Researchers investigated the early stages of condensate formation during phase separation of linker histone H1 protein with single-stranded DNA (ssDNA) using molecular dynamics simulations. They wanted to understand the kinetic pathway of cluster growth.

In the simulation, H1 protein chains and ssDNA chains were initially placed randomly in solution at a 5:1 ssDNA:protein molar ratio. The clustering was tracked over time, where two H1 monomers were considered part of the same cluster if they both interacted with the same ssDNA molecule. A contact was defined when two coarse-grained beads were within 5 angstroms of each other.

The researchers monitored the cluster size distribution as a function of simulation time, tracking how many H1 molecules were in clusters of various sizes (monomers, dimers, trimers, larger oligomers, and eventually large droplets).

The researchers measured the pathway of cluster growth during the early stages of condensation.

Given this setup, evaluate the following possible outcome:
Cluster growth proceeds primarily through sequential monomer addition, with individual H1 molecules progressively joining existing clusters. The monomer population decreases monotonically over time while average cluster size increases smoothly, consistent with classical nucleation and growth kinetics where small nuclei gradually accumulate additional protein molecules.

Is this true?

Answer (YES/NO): NO